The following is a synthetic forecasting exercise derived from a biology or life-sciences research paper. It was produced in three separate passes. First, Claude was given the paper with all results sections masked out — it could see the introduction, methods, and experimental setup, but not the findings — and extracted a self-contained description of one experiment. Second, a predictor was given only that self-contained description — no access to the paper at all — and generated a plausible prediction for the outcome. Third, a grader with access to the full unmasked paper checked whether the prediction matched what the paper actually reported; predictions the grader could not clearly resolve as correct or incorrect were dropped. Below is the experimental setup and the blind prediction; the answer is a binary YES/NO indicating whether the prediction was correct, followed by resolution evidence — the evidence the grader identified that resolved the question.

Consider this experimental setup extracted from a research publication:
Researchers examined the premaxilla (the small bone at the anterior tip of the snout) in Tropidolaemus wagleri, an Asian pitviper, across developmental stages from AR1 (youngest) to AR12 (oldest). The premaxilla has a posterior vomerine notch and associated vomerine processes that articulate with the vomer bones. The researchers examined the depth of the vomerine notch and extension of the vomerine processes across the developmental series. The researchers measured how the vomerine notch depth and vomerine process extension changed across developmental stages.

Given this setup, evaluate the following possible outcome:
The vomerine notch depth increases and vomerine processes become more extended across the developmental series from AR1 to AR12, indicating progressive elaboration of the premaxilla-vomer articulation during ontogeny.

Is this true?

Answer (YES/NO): YES